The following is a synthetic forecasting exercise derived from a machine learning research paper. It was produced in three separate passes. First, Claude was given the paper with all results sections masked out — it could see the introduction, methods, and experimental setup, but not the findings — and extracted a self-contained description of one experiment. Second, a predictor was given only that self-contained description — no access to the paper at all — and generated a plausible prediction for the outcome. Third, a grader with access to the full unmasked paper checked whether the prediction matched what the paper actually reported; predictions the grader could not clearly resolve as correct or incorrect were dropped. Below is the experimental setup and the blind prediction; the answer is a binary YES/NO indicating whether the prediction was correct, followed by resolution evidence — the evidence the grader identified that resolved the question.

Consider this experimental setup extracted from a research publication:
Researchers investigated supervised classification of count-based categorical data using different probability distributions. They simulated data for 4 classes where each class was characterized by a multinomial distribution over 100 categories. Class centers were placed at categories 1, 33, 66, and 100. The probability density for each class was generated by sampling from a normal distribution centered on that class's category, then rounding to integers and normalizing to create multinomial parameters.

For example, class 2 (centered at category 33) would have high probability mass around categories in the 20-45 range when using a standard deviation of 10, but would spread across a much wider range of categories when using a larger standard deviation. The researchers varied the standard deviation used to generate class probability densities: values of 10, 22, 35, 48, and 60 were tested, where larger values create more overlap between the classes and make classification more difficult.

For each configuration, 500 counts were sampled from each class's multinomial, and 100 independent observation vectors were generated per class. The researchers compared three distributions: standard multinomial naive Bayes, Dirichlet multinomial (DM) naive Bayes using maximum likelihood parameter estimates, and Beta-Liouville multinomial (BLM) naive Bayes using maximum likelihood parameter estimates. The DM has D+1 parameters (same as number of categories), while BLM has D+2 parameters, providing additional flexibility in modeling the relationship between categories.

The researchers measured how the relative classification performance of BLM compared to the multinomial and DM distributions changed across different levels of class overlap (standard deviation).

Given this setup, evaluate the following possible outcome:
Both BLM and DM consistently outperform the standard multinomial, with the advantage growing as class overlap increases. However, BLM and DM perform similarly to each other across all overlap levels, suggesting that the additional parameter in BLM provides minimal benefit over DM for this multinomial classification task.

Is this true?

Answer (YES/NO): NO